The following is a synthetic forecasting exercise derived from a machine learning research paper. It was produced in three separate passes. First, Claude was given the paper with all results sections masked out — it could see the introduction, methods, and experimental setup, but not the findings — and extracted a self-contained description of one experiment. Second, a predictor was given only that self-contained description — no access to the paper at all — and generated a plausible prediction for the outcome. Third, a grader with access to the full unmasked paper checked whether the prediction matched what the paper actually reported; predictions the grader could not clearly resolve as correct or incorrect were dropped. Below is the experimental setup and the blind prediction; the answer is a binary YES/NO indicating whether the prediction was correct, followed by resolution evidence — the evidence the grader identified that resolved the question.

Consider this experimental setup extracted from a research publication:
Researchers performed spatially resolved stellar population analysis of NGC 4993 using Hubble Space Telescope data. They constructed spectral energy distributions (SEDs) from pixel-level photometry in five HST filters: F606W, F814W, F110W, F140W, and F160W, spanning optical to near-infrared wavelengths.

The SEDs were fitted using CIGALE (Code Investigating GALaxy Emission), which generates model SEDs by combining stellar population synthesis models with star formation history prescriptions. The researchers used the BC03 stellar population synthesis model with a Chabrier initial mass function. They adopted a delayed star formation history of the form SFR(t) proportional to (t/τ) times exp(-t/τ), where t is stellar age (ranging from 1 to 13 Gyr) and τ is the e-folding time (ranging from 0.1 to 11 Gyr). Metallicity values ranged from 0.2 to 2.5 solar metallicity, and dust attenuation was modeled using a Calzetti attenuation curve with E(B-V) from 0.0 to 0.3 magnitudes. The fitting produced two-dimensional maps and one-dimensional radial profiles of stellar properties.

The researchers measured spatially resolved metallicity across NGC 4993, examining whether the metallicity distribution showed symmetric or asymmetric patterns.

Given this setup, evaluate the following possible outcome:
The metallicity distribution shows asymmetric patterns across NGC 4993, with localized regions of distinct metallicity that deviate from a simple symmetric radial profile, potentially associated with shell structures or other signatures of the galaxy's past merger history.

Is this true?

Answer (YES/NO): YES